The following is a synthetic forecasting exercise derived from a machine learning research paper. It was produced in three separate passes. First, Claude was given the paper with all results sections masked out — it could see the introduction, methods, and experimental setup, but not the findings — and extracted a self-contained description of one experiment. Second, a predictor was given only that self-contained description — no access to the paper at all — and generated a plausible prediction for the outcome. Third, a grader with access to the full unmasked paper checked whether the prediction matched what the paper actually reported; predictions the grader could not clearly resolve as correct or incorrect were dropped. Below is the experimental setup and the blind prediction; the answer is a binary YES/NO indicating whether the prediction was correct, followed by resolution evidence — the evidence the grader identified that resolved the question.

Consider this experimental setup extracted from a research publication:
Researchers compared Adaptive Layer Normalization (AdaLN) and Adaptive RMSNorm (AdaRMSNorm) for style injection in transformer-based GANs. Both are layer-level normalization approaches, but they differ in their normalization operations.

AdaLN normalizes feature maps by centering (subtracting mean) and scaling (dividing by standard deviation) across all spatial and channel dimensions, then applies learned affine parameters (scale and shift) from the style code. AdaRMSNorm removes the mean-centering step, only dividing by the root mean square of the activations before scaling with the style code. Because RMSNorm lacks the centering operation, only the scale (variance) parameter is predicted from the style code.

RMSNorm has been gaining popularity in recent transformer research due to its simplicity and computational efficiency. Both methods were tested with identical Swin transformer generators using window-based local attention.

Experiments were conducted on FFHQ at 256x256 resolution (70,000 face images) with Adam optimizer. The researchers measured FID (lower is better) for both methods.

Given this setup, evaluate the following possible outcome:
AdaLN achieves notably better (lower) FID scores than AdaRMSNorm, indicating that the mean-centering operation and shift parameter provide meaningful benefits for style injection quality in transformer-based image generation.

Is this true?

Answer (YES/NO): YES